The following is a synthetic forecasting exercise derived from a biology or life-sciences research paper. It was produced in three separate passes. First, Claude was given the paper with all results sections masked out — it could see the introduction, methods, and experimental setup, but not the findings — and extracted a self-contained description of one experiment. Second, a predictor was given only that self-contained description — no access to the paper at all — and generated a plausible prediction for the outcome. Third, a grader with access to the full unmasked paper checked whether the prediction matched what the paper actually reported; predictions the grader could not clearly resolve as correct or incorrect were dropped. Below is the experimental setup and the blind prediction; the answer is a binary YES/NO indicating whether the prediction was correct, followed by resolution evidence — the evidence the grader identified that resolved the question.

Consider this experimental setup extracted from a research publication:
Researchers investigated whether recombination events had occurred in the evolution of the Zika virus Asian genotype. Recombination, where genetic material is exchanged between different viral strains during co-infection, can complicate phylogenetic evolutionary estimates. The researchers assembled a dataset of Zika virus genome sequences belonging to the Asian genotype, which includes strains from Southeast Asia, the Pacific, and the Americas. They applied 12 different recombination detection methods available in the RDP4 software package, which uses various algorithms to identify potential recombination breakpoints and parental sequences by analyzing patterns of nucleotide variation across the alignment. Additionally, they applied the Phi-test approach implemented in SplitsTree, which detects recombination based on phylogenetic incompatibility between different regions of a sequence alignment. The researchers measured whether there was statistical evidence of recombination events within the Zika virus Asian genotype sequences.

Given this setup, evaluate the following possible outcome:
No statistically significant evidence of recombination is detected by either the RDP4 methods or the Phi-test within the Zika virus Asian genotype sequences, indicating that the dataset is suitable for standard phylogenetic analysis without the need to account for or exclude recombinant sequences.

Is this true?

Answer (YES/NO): YES